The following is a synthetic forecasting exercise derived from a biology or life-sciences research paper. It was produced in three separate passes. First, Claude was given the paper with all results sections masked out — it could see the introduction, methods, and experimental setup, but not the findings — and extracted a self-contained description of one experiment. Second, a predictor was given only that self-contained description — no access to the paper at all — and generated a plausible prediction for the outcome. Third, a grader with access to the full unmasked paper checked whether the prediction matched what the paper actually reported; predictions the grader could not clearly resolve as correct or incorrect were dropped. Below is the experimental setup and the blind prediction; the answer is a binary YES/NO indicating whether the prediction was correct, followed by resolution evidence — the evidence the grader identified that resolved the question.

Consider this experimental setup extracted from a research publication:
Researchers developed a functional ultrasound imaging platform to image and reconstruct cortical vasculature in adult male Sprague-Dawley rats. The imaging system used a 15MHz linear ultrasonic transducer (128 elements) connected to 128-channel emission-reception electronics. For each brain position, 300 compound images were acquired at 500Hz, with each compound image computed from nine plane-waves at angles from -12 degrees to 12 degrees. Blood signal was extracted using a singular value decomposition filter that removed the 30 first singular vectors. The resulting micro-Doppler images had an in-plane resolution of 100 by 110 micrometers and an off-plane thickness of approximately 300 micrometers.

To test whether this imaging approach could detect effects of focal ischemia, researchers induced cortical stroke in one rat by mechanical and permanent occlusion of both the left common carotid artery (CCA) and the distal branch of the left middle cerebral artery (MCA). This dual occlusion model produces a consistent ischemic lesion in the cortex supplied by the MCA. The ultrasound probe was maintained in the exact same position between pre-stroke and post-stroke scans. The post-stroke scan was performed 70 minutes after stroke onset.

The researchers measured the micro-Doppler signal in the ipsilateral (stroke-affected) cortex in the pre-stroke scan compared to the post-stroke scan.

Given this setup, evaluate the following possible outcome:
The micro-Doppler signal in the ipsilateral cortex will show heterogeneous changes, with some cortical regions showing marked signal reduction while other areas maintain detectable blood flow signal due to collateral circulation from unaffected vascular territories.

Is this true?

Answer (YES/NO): NO